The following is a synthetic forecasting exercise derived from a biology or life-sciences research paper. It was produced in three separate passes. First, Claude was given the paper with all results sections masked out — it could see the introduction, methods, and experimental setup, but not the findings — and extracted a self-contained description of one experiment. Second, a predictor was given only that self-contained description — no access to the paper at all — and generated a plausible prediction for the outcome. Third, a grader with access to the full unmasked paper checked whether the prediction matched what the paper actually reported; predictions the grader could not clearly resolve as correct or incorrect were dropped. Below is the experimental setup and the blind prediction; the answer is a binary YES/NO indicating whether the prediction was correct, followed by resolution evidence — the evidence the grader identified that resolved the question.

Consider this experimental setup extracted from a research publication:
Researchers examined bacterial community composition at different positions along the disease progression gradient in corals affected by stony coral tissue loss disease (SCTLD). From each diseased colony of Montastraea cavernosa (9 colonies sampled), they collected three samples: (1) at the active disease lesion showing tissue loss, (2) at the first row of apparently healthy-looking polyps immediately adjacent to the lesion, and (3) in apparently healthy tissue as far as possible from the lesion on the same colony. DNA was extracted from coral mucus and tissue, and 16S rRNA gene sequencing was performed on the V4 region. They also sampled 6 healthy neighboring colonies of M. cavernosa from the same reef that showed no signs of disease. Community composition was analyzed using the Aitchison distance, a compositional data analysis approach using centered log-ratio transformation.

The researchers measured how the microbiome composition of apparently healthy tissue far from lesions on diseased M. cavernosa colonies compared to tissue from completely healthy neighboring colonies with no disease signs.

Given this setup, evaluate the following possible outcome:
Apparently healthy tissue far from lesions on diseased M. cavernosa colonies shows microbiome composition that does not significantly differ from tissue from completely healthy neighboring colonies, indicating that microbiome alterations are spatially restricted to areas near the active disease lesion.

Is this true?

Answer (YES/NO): NO